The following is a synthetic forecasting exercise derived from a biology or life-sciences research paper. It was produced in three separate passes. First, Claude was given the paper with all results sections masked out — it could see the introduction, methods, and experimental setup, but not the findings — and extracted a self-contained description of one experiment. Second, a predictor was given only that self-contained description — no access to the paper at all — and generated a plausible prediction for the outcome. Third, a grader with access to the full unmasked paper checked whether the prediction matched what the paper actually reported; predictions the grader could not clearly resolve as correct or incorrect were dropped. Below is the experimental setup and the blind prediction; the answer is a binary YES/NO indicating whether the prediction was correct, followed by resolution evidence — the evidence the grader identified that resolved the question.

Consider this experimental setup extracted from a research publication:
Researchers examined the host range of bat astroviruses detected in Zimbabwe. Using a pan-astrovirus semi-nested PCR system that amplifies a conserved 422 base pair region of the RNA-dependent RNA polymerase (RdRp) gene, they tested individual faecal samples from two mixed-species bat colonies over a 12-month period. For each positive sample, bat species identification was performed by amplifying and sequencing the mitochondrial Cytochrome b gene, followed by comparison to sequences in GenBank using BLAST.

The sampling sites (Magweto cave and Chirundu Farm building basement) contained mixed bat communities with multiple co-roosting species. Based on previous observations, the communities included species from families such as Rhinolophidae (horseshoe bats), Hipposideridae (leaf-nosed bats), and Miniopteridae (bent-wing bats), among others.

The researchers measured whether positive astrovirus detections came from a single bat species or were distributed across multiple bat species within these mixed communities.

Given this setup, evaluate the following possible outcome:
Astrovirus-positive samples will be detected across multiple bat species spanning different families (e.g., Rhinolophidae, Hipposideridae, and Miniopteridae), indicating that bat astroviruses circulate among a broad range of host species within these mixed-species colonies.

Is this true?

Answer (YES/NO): YES